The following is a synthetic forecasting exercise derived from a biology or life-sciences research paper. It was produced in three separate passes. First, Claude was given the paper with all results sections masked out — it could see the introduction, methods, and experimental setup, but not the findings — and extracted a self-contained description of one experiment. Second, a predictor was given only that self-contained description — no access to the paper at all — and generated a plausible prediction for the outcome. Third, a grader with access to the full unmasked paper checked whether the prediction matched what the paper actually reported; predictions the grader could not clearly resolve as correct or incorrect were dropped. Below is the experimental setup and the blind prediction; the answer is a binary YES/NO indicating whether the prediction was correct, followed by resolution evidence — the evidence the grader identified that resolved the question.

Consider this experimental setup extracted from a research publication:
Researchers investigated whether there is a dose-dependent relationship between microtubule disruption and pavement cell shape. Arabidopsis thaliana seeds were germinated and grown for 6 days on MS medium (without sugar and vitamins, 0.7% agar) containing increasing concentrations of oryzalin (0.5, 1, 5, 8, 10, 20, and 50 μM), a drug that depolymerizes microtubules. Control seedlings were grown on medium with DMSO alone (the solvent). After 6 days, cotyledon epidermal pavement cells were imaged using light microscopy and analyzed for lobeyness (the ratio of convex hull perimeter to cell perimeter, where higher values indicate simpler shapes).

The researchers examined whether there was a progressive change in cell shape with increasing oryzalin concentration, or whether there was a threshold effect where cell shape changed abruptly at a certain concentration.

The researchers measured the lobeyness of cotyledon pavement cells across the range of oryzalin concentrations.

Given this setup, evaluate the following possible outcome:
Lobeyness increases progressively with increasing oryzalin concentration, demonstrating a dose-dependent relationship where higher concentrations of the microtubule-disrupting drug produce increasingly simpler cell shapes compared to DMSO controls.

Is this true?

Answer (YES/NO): NO